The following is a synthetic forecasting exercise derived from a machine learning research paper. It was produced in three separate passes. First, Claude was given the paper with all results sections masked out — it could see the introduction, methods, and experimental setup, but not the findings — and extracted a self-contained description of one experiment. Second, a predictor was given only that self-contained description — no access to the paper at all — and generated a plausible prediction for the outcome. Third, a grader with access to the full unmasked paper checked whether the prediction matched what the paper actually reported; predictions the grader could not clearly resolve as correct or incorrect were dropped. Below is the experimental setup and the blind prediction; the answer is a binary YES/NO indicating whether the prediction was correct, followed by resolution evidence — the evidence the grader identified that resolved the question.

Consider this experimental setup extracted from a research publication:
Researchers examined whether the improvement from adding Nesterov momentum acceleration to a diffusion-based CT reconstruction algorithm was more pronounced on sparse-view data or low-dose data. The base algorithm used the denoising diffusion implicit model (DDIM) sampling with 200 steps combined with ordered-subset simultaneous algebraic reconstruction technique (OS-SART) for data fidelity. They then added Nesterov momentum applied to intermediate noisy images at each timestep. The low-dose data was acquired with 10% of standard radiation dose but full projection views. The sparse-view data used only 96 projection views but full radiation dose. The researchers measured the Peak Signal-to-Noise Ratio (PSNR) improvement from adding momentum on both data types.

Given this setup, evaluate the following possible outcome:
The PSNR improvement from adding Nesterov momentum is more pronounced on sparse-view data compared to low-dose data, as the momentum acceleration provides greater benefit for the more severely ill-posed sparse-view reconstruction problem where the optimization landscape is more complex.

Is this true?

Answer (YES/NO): YES